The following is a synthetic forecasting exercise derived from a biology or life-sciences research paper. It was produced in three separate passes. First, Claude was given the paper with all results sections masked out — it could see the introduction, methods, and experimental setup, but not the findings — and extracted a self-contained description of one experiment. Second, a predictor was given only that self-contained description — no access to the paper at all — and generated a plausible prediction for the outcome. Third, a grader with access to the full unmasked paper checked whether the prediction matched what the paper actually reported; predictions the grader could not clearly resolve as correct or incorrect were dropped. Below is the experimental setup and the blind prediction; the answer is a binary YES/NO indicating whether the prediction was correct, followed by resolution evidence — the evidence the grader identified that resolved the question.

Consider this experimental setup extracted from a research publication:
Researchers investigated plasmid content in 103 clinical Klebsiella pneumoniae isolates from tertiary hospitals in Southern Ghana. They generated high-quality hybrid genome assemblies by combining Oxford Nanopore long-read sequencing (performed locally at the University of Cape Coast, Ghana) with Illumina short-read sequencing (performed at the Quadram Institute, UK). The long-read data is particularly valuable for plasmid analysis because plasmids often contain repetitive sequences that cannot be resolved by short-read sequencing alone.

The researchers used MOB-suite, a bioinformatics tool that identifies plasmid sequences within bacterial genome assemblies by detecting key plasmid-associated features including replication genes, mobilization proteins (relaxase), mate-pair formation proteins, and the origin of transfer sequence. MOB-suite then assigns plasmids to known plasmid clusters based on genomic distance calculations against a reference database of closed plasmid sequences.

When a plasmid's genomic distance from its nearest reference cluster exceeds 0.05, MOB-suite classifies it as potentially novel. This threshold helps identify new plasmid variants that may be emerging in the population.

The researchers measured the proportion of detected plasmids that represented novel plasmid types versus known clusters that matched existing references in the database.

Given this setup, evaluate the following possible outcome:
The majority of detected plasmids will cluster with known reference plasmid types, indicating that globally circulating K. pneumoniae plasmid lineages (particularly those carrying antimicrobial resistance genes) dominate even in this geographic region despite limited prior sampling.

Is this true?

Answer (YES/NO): YES